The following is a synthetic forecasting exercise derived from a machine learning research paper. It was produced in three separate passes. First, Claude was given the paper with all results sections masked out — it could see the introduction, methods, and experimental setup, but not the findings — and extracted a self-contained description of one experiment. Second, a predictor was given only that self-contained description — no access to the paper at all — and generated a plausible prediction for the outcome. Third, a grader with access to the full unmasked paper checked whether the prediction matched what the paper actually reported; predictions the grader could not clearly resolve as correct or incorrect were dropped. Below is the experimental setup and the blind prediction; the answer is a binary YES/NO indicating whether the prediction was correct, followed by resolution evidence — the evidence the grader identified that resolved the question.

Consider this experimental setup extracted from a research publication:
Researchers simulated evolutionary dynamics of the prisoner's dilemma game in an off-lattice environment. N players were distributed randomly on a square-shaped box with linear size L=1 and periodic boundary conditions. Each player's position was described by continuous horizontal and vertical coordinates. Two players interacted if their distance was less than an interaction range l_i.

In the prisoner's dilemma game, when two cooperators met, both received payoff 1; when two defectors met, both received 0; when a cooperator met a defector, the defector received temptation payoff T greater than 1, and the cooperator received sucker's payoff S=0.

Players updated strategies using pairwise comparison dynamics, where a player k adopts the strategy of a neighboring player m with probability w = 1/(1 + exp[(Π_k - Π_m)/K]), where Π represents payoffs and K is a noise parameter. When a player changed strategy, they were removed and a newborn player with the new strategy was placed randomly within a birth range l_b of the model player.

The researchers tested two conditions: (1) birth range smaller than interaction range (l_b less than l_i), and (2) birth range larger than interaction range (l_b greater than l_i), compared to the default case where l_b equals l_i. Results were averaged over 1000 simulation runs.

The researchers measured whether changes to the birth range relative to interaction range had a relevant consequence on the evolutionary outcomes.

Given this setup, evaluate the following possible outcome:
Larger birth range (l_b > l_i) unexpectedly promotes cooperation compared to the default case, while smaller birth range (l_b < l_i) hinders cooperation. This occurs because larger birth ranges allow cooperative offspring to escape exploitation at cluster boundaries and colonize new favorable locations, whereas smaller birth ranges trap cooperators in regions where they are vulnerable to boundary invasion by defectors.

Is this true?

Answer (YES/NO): NO